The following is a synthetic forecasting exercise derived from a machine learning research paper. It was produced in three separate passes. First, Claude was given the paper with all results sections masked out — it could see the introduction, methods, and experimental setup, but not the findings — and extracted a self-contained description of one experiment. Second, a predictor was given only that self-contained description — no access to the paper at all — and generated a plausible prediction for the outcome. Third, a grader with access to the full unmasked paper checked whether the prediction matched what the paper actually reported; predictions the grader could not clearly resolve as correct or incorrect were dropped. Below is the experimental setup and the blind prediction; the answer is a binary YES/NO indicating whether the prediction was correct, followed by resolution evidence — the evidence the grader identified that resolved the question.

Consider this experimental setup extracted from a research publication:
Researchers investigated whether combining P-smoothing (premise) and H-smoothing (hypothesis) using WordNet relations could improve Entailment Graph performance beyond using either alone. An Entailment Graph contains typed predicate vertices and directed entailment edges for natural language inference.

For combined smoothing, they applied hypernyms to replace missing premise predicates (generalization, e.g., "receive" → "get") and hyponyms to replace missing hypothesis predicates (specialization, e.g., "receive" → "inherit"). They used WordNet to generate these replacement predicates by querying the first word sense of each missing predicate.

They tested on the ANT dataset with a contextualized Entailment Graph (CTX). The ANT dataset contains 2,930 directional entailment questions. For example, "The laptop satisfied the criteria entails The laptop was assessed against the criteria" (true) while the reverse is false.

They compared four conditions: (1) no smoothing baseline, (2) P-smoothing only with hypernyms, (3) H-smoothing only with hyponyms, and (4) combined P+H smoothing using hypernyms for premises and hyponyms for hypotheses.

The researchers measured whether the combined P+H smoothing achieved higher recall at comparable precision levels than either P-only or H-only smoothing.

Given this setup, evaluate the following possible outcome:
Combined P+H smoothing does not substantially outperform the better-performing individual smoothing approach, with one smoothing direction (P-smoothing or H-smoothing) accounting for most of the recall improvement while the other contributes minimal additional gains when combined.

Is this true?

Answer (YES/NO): NO